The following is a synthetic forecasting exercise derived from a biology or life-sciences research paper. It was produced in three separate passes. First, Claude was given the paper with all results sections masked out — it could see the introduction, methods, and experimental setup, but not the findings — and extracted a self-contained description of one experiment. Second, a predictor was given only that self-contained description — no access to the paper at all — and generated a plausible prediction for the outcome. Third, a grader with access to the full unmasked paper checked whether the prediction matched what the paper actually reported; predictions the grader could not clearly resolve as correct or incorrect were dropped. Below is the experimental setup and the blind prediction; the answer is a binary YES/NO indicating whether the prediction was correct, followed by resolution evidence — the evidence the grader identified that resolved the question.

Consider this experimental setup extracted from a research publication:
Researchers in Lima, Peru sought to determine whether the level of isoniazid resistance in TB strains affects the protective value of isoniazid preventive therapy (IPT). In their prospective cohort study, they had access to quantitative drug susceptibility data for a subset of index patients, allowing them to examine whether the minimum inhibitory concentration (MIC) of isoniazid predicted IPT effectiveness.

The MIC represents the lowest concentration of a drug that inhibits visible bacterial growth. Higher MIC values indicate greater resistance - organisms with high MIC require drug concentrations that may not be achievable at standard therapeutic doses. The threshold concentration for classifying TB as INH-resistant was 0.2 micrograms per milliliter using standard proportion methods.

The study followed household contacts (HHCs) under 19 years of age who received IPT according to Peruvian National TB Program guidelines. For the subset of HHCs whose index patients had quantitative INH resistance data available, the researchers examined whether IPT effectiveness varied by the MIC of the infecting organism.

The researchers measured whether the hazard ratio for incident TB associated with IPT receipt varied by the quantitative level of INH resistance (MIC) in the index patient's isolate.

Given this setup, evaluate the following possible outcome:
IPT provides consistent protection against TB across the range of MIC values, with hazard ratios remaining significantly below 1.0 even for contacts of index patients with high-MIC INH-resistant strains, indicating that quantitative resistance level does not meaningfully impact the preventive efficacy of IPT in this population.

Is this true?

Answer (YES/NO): NO